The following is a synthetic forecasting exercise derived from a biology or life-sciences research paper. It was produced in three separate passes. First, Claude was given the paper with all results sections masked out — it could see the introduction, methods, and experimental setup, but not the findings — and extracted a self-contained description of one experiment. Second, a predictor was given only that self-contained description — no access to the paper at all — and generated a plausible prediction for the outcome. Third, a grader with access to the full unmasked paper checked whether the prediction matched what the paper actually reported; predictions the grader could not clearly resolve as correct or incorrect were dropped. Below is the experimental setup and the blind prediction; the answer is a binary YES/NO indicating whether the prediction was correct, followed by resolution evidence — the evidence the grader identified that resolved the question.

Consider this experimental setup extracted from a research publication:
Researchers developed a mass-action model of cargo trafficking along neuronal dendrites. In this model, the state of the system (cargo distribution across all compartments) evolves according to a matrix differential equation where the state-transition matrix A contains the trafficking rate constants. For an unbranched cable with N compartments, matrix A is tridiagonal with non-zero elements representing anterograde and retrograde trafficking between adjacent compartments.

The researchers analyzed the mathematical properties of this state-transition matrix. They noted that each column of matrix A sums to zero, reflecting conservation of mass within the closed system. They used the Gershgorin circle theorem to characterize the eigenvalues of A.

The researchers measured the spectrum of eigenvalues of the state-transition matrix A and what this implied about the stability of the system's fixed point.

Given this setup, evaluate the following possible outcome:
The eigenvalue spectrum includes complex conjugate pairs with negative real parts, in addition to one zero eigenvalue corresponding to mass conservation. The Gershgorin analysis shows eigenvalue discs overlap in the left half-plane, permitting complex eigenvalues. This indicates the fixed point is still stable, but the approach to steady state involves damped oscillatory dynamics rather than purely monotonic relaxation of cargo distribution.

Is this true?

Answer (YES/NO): NO